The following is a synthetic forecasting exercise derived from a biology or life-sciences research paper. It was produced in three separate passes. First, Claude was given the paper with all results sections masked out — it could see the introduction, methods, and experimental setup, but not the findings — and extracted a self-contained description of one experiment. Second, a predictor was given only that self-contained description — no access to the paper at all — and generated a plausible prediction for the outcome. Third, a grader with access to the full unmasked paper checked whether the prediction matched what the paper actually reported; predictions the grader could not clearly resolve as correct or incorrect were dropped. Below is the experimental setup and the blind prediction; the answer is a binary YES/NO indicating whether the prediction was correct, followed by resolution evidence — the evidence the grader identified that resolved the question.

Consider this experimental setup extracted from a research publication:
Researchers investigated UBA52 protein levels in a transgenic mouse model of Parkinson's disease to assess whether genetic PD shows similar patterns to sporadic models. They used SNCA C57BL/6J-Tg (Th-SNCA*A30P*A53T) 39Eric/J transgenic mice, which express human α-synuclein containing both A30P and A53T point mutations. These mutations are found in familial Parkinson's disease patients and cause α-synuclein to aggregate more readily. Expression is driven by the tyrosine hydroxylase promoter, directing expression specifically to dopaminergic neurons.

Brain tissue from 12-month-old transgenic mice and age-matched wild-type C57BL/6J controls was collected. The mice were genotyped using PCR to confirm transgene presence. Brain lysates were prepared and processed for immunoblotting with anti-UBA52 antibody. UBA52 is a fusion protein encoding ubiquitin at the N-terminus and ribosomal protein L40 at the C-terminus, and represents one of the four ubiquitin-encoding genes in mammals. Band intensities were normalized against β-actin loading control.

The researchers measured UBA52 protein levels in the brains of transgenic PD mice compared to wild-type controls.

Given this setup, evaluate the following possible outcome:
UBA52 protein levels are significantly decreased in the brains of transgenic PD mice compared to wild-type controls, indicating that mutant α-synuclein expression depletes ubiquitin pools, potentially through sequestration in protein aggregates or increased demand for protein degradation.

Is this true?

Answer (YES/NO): YES